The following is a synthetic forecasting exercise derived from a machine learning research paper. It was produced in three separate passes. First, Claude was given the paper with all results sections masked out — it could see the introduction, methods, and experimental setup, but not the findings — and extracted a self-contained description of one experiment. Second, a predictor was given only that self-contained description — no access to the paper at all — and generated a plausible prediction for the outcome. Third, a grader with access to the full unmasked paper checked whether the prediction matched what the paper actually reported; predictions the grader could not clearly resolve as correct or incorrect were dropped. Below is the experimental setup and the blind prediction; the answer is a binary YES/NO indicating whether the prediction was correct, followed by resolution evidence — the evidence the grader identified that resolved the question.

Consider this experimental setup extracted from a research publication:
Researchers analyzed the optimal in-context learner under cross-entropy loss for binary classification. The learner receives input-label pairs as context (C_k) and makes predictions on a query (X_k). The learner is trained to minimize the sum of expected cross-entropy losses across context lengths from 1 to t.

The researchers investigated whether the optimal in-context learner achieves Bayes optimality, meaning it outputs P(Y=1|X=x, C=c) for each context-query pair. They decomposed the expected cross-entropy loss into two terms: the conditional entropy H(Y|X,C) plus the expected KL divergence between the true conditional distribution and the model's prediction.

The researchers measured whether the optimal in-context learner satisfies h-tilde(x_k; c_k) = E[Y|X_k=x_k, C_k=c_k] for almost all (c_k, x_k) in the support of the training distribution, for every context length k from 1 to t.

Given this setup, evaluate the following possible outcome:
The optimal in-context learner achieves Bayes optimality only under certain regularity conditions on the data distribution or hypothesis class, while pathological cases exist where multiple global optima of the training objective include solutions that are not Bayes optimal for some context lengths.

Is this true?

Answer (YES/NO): NO